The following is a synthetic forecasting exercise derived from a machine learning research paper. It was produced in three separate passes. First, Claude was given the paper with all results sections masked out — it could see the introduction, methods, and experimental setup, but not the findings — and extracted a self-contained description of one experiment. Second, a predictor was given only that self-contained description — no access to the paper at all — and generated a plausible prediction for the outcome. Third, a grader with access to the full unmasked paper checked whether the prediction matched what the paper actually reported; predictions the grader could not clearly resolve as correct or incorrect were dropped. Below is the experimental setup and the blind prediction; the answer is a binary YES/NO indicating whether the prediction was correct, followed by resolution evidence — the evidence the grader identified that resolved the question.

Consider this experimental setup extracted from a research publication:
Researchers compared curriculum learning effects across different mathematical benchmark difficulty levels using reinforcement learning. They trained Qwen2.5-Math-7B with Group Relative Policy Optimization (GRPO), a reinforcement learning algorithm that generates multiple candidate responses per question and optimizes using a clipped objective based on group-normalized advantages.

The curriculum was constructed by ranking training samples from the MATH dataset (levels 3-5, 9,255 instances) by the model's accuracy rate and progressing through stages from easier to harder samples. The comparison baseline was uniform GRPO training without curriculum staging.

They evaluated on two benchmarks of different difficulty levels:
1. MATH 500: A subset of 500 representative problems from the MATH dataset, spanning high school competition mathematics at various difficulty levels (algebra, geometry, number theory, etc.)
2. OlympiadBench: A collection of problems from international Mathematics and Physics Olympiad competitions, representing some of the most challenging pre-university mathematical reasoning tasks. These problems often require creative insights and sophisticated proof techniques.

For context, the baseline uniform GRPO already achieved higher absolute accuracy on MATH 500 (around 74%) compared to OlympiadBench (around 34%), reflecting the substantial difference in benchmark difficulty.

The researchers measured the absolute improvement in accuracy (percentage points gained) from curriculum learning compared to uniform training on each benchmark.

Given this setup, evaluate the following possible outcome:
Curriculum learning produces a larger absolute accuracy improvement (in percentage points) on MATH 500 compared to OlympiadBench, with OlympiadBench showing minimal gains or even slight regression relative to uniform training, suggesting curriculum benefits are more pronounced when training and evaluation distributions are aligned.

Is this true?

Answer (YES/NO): NO